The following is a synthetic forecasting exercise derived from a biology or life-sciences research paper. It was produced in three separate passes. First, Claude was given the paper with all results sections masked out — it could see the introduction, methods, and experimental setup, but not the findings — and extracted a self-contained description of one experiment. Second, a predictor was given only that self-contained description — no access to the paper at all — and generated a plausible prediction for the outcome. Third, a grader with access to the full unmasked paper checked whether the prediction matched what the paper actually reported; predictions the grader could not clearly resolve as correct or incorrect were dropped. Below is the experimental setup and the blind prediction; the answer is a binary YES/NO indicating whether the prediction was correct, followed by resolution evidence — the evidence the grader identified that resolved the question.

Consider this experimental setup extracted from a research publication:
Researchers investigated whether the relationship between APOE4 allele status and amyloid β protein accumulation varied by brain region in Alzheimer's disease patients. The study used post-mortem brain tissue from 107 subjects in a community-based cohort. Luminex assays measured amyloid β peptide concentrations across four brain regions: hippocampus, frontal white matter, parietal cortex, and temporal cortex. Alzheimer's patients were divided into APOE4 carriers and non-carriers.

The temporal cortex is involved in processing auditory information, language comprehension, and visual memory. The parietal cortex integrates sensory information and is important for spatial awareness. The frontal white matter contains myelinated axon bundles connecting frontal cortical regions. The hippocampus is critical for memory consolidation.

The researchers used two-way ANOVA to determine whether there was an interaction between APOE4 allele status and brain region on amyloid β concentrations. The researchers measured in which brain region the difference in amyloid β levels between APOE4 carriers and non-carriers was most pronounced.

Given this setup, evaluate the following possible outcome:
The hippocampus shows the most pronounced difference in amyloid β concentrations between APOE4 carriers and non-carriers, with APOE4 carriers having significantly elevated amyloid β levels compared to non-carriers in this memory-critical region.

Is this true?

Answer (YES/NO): NO